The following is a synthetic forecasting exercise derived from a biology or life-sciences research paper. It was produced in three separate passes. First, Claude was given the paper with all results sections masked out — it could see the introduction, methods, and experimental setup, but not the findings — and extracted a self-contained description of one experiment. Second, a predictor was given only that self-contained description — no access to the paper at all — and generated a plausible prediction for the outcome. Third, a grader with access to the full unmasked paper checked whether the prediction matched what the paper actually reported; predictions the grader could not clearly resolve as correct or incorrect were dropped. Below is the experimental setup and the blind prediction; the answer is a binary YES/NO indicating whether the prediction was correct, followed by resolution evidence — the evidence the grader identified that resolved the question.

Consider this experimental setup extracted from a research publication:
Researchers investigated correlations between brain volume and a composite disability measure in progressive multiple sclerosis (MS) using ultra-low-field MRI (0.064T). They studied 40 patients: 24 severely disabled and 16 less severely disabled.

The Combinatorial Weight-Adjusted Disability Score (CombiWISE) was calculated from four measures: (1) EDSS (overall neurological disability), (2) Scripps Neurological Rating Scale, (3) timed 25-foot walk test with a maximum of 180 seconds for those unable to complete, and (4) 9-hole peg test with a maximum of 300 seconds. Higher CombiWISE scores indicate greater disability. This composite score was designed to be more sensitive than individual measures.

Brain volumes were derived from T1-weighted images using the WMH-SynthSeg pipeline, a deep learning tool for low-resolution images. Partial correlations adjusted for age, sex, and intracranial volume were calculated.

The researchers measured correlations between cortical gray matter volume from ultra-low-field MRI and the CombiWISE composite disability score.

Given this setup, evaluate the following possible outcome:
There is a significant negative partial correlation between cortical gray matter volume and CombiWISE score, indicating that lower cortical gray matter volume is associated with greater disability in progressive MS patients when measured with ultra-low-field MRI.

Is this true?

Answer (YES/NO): NO